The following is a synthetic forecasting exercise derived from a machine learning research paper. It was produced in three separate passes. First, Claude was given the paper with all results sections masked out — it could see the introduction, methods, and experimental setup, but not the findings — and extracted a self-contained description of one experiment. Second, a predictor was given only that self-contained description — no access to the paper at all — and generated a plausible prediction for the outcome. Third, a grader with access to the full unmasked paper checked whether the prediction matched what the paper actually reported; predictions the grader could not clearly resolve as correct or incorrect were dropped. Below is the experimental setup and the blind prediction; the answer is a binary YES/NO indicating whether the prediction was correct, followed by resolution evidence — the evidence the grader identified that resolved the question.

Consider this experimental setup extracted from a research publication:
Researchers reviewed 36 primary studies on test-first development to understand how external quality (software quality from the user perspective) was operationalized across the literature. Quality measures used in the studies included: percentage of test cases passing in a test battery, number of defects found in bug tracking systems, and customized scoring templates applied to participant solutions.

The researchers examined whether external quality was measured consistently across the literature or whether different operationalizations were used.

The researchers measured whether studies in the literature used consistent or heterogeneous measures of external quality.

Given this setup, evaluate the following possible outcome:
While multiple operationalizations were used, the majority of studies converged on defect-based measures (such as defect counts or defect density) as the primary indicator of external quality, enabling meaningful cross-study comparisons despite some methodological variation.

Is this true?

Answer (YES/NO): NO